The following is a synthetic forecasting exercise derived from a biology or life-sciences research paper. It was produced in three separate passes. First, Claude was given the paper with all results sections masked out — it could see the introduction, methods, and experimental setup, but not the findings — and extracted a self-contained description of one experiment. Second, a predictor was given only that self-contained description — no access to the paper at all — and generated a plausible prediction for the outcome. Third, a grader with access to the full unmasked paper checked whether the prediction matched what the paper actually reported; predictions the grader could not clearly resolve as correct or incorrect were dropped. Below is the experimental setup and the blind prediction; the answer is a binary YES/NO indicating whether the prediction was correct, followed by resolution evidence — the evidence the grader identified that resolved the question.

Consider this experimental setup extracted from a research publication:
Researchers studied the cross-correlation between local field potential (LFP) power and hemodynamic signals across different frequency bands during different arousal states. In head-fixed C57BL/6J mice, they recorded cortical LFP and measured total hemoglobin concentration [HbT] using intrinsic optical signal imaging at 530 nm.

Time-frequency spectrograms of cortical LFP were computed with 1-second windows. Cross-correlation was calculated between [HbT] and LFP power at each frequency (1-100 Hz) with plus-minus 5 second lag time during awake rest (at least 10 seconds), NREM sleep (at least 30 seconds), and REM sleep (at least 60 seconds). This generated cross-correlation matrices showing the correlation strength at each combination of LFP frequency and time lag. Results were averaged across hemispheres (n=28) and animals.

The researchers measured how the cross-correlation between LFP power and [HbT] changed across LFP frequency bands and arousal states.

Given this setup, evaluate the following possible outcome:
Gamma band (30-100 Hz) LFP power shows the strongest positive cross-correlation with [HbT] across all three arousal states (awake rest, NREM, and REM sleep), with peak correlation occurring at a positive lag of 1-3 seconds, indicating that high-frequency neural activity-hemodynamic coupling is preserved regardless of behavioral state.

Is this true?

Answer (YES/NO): NO